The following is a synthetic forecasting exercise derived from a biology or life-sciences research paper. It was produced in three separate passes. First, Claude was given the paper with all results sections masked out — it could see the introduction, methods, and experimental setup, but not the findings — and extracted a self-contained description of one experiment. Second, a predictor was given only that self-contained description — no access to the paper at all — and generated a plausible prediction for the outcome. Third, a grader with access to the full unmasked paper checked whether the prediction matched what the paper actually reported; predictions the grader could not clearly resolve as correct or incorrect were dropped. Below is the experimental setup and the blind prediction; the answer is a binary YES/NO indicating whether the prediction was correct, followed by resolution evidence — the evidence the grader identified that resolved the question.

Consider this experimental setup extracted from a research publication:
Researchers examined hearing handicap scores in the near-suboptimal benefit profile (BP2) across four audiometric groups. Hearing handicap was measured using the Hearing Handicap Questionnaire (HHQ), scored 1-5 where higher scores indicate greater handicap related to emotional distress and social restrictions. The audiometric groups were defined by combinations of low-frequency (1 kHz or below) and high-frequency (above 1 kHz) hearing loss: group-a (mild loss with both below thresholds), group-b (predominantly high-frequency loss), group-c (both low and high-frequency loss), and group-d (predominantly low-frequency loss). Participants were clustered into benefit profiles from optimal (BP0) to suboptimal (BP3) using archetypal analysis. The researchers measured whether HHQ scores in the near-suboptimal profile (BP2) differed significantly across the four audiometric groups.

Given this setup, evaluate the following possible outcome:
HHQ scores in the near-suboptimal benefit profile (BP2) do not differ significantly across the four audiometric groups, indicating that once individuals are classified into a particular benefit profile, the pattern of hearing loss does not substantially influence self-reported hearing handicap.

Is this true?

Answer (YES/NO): NO